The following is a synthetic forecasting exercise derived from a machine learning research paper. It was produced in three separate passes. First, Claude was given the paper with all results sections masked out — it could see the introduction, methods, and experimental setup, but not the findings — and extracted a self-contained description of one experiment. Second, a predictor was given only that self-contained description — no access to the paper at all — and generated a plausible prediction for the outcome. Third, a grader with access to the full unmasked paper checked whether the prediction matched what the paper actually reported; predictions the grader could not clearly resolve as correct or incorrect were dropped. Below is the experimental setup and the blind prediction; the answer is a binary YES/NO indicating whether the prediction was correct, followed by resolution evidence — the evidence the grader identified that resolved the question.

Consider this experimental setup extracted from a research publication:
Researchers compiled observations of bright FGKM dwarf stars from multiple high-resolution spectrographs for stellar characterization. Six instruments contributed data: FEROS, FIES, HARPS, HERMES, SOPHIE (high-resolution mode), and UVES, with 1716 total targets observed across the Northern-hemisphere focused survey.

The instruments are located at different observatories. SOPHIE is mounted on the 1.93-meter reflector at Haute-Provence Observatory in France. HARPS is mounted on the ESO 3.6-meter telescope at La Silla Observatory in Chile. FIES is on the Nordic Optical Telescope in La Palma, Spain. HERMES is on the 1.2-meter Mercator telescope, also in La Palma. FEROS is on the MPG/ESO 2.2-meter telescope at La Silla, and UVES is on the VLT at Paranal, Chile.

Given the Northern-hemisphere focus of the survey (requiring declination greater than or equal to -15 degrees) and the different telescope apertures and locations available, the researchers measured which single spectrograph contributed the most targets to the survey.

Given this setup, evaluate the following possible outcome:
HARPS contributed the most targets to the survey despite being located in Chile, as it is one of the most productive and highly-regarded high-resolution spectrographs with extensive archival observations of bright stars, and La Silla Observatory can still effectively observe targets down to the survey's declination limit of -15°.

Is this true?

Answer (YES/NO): NO